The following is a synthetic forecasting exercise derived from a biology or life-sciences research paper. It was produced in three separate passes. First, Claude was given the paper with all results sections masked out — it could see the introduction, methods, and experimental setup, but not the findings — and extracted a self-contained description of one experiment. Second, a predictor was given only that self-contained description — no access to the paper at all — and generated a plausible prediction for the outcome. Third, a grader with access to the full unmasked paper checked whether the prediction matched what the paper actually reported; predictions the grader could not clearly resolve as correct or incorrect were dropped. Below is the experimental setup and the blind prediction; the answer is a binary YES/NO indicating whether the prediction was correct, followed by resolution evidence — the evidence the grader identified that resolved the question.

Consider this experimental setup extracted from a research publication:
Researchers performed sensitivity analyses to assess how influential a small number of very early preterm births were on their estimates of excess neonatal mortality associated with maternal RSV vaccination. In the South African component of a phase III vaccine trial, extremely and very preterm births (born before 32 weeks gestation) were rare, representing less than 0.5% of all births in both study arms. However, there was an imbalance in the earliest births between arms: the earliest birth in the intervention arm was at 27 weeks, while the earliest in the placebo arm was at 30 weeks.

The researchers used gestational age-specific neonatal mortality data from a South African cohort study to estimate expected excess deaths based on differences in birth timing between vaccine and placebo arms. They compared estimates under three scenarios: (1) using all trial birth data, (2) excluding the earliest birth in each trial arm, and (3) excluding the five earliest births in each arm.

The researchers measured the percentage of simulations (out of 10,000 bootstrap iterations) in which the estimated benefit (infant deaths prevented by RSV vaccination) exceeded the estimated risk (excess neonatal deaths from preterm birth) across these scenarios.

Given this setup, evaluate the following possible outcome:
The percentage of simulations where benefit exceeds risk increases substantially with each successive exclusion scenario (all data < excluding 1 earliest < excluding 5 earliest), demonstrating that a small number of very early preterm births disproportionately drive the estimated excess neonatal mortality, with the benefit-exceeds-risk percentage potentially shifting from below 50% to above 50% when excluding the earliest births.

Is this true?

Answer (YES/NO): YES